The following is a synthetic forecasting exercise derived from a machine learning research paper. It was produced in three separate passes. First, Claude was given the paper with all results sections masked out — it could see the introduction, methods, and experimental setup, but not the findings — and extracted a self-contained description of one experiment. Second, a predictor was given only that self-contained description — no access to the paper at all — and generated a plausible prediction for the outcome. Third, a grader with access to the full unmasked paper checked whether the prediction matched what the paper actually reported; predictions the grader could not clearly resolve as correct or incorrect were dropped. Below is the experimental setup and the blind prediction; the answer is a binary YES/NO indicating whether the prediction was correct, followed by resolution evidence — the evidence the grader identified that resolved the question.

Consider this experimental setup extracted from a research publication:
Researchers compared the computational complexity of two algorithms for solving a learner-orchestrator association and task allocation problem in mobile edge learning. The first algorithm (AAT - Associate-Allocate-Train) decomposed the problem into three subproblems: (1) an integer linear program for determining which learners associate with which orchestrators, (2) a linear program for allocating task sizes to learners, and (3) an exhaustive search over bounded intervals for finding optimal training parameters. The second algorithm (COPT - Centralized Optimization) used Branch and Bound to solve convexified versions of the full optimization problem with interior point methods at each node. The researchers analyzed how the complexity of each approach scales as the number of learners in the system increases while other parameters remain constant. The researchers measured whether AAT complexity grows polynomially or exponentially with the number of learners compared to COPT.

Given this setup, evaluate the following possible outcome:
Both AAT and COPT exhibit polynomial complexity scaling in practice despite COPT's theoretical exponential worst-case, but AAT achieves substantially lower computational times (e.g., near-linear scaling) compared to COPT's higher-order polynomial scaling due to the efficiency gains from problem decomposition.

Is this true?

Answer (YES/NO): NO